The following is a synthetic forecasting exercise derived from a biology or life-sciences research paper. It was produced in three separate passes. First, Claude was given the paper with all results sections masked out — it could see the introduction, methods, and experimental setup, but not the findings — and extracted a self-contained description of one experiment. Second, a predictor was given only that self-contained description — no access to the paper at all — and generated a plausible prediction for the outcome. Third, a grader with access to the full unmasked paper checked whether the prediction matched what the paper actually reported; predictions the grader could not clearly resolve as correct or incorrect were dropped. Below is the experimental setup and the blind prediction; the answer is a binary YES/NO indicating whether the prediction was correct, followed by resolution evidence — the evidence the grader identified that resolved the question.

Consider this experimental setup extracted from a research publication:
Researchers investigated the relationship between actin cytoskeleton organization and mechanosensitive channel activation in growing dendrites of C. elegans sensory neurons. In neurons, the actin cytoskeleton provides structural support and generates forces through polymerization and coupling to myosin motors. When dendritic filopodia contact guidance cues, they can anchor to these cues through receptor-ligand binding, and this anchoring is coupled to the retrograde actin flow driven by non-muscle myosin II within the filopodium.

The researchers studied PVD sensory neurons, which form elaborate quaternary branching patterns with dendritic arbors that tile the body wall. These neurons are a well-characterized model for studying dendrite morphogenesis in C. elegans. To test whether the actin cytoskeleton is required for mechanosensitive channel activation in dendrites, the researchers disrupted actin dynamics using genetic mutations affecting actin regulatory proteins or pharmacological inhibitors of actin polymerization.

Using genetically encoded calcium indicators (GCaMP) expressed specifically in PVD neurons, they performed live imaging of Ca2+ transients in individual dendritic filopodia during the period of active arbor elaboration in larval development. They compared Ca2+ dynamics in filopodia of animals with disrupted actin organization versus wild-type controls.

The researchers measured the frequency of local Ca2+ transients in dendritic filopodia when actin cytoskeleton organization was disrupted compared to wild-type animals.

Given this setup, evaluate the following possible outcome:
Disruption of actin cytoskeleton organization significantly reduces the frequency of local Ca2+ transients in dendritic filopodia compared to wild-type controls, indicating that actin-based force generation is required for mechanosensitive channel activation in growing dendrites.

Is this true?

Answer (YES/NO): YES